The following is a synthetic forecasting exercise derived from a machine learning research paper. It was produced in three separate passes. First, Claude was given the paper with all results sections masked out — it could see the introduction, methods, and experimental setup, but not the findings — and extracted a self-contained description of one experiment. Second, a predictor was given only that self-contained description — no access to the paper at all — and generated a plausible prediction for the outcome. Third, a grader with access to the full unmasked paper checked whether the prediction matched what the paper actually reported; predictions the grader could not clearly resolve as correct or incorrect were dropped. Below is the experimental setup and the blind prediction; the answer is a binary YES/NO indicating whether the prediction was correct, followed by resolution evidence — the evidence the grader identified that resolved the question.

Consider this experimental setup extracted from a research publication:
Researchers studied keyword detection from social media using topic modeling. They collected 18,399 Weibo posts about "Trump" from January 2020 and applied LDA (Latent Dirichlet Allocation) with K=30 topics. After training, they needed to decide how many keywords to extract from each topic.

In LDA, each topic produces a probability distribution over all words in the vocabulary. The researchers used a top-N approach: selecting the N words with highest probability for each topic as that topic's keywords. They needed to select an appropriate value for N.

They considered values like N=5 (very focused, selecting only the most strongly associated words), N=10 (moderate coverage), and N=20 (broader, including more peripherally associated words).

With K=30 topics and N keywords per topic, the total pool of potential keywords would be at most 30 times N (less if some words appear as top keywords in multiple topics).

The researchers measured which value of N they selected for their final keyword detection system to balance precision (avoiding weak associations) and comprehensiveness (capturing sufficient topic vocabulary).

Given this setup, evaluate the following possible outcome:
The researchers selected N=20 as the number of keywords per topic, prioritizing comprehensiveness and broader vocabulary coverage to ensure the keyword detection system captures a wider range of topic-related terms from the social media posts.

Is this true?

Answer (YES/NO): NO